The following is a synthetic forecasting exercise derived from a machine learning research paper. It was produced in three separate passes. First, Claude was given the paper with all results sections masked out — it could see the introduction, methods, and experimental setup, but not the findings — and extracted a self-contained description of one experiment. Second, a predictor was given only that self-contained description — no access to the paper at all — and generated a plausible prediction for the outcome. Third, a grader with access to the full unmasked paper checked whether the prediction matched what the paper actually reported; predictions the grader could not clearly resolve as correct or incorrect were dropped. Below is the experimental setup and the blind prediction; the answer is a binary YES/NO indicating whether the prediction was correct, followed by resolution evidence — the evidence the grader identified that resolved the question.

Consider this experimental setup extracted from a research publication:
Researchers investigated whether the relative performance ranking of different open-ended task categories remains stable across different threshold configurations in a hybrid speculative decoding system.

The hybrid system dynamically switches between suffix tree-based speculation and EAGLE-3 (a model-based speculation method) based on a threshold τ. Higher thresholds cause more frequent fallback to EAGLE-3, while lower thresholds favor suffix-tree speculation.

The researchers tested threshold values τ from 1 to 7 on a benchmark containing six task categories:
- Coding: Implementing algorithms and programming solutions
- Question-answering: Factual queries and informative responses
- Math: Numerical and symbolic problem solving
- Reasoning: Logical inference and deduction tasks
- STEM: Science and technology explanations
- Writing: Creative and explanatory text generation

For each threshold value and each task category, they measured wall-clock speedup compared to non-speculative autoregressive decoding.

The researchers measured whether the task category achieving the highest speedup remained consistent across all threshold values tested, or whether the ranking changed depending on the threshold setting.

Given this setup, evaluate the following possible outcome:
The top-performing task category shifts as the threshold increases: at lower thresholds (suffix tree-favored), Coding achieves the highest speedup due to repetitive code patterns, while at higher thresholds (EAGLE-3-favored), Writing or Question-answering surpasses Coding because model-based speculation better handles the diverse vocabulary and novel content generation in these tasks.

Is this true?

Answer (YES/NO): NO